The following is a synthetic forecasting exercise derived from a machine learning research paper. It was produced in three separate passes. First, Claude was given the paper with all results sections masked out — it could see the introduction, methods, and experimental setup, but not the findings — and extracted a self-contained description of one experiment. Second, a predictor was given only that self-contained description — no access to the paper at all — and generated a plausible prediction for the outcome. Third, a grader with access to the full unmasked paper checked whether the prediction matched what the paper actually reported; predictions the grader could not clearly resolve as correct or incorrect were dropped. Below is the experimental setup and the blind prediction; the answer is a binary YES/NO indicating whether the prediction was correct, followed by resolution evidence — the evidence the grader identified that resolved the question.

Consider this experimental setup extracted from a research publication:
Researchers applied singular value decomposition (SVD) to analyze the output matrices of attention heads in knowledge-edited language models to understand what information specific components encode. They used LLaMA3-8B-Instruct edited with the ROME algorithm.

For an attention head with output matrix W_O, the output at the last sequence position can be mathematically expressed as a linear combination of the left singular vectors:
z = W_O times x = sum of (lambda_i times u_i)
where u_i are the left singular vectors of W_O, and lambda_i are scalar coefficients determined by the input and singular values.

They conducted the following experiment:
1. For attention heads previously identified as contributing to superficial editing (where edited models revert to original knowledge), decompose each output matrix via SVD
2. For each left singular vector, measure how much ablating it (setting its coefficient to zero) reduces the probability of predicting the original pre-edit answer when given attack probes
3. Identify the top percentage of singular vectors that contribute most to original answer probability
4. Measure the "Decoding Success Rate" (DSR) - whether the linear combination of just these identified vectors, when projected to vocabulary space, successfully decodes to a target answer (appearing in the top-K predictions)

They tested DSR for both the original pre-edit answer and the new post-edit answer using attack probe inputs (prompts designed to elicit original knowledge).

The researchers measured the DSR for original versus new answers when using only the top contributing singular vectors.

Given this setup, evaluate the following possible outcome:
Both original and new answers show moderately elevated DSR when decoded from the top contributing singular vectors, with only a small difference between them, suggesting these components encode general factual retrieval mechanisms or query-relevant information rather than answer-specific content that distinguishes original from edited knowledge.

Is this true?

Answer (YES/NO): NO